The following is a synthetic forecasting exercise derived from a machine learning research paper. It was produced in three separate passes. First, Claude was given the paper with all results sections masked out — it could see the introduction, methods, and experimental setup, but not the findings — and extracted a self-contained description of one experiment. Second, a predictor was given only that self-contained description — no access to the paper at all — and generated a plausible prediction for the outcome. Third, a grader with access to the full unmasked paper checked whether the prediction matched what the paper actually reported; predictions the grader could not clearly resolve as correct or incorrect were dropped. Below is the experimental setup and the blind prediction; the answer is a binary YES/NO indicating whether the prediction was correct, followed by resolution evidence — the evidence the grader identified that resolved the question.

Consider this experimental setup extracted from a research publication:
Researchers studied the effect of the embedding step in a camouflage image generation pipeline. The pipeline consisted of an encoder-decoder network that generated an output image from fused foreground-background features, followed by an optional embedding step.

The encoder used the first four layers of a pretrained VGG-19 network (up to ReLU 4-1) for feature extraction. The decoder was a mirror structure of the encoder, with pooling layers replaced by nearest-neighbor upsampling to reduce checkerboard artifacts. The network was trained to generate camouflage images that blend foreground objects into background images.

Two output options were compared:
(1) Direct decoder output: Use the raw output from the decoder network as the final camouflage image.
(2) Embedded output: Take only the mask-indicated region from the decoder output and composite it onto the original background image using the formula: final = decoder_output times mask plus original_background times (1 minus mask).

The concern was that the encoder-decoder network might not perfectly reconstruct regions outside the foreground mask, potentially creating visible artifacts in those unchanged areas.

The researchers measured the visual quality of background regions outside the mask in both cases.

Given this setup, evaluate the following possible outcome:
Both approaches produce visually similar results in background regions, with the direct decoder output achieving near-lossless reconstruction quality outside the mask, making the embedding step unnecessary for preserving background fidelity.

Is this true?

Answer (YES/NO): NO